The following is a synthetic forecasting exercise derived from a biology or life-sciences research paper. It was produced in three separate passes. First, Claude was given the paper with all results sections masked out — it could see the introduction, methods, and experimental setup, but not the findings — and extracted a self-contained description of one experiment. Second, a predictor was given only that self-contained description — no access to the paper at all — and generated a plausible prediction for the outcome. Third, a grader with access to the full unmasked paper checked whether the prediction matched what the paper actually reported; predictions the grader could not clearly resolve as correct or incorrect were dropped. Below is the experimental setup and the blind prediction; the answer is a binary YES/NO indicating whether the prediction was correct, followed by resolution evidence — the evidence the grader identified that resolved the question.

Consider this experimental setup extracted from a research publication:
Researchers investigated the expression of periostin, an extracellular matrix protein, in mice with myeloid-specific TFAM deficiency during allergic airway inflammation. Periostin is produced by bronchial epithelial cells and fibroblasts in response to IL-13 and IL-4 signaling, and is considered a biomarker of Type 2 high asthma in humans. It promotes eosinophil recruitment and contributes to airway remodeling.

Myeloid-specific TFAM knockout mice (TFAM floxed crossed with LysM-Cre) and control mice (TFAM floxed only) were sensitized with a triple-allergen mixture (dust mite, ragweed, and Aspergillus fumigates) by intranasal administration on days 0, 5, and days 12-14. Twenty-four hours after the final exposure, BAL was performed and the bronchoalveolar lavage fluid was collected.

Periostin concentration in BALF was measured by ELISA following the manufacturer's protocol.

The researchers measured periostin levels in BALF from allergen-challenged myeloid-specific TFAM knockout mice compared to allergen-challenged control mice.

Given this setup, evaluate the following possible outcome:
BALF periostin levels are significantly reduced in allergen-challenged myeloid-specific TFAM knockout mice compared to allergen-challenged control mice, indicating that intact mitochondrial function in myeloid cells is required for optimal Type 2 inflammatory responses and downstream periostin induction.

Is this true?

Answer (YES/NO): NO